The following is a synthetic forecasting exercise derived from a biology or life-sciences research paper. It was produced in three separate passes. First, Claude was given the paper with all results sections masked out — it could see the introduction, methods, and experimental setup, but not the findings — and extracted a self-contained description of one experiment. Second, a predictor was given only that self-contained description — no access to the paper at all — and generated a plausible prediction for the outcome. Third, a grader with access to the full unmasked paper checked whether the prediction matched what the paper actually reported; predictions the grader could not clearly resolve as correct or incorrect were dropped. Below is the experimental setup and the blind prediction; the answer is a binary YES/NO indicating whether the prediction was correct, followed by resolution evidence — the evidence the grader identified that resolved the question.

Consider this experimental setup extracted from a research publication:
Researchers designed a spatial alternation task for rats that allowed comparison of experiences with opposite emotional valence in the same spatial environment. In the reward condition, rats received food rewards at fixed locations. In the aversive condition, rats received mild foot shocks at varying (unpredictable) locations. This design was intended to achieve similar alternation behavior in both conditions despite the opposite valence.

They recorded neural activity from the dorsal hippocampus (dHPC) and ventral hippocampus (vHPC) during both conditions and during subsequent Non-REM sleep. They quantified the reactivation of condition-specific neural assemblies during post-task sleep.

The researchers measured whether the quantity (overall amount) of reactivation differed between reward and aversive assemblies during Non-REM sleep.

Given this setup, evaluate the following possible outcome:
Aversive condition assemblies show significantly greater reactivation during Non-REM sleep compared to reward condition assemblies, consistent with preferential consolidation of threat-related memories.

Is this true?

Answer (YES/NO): NO